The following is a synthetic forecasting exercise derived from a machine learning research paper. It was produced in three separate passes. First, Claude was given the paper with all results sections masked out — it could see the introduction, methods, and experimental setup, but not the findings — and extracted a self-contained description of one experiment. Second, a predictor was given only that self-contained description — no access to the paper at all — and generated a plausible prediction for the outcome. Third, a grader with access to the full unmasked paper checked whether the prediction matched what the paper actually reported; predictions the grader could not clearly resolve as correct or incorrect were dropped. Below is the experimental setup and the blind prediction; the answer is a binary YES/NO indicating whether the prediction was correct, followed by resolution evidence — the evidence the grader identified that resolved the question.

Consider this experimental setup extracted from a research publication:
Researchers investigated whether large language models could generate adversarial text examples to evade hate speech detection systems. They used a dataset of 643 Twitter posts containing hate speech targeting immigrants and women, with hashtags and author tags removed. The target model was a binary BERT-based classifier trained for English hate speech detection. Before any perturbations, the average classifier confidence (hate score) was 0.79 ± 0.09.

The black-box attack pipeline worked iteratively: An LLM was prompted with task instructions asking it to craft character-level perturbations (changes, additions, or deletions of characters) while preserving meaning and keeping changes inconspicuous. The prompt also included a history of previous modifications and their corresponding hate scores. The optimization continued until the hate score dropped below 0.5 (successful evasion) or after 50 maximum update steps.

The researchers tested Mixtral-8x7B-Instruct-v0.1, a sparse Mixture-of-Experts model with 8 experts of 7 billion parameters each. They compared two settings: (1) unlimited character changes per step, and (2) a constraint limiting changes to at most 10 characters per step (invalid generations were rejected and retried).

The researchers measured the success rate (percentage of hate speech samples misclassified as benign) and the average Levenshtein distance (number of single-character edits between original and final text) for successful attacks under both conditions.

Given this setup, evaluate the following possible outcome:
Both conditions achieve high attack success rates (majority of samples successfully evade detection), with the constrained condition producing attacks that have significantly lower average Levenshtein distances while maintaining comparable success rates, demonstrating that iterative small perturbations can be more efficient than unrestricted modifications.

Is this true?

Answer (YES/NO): NO